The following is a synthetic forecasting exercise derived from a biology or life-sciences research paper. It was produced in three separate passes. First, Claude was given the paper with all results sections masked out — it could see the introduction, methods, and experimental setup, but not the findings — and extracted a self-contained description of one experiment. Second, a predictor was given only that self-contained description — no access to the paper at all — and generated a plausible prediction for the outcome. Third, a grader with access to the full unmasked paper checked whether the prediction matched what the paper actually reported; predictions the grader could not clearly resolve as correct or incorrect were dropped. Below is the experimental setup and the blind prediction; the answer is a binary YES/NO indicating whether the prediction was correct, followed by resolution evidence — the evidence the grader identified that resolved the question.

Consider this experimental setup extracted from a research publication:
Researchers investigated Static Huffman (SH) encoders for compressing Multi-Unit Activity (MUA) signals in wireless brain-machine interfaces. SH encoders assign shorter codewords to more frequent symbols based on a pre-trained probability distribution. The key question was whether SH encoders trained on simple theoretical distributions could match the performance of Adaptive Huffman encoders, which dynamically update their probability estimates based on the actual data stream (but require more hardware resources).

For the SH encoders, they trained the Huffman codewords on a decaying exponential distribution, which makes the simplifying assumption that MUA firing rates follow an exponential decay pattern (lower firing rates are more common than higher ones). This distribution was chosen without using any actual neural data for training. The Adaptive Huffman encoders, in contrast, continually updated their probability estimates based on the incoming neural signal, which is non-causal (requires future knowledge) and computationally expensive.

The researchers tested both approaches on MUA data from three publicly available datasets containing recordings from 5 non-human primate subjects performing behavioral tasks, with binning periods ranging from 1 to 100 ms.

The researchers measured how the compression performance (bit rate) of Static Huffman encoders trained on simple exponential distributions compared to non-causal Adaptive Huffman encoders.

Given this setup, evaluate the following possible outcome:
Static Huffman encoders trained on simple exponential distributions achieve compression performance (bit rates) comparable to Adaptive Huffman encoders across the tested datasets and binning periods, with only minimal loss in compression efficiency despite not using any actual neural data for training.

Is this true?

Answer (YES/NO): YES